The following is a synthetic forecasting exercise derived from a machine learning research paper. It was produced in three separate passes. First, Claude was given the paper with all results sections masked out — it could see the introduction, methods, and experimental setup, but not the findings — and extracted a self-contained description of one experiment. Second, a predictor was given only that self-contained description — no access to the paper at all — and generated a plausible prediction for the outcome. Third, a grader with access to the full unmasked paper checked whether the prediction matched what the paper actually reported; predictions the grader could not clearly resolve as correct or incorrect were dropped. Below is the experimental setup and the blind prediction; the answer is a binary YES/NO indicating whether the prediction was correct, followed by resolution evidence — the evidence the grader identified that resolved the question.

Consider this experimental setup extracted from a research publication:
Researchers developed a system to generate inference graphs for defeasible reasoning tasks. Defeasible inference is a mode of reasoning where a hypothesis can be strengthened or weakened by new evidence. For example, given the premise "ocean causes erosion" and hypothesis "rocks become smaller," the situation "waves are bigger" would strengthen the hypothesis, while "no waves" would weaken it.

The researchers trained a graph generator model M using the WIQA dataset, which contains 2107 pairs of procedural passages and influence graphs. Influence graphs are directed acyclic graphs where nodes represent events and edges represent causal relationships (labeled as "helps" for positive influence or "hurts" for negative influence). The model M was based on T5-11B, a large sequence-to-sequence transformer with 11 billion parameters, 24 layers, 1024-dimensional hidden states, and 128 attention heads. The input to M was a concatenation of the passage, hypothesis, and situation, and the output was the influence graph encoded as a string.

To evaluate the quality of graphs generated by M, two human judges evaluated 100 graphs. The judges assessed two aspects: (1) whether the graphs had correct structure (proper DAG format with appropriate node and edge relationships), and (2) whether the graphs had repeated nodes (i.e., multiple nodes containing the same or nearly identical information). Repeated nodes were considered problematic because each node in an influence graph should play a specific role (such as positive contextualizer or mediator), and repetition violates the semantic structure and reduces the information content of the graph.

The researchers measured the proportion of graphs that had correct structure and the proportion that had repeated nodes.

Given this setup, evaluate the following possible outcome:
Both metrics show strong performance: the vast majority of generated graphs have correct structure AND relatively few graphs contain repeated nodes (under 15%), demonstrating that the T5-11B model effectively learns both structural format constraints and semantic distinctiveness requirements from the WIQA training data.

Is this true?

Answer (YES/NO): NO